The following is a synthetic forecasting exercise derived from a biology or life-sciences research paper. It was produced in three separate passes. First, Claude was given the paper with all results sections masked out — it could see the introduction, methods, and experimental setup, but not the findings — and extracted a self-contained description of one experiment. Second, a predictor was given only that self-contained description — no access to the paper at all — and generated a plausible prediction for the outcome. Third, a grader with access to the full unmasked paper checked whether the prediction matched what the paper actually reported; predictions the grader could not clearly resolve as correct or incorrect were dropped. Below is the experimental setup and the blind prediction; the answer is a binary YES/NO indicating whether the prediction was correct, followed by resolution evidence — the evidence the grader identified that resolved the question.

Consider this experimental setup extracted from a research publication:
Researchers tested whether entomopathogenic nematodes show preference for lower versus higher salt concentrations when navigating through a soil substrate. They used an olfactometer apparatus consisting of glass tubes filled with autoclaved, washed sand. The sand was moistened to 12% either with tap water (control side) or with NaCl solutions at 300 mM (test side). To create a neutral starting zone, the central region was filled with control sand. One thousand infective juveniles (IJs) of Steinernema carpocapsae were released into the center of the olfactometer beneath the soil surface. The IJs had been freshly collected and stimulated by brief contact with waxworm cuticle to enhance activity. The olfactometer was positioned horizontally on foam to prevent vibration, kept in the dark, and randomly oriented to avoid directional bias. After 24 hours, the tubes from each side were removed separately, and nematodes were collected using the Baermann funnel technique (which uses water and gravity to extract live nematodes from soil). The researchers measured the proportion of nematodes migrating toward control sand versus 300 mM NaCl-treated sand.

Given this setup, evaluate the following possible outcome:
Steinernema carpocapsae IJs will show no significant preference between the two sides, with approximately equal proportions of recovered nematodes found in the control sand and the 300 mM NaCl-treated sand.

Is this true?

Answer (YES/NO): NO